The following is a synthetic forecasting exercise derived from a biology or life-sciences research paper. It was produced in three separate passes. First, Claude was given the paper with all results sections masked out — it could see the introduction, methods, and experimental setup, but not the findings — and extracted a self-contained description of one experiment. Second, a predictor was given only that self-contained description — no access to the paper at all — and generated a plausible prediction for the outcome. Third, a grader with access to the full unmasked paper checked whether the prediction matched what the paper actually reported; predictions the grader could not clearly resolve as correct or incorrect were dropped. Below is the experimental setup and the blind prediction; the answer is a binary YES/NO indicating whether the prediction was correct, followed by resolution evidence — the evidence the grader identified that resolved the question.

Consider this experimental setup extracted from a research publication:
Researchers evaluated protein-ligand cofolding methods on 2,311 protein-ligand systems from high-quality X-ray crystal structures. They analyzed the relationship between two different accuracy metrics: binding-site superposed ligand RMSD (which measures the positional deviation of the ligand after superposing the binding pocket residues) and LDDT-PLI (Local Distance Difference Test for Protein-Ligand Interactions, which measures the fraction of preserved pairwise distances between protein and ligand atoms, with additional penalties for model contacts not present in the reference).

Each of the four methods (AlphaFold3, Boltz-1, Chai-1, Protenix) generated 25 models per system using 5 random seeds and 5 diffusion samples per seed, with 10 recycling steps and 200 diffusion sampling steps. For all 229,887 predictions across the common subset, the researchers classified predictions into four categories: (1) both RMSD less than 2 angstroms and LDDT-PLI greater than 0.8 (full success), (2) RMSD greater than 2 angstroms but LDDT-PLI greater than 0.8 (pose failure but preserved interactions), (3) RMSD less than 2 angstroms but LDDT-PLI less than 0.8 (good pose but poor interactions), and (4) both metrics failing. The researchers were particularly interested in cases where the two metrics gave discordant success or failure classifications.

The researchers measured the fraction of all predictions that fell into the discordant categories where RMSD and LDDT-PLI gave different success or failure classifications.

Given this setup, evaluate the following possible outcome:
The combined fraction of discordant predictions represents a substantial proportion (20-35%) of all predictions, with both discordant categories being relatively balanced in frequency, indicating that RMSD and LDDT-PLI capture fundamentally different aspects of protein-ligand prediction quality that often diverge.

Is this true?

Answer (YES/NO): NO